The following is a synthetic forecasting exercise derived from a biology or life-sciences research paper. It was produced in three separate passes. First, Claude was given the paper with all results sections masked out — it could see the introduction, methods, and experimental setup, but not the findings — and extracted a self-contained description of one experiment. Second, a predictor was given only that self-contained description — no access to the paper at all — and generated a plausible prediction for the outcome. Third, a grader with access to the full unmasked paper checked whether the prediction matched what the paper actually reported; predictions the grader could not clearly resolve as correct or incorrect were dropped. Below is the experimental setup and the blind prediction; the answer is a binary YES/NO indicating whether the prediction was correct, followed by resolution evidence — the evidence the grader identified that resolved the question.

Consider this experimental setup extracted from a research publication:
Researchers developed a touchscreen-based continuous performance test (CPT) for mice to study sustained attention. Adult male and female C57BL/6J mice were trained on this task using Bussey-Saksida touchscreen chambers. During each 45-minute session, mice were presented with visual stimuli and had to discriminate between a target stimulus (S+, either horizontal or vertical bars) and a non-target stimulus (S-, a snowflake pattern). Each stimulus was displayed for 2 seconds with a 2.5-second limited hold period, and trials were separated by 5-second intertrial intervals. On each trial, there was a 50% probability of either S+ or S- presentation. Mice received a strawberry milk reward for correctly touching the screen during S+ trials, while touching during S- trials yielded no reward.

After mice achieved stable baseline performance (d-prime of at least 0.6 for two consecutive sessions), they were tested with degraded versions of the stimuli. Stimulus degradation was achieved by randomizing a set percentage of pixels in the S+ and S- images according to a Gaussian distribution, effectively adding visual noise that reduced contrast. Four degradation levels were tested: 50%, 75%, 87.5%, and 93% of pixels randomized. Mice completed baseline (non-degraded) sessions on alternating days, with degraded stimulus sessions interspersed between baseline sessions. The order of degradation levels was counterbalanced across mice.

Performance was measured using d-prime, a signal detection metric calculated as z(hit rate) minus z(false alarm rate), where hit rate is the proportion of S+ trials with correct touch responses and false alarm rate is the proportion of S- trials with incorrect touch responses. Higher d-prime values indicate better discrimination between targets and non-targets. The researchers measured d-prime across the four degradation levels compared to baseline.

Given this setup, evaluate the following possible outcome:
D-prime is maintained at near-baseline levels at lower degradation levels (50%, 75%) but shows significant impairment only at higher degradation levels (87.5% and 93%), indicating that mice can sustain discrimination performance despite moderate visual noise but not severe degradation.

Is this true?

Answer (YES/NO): NO